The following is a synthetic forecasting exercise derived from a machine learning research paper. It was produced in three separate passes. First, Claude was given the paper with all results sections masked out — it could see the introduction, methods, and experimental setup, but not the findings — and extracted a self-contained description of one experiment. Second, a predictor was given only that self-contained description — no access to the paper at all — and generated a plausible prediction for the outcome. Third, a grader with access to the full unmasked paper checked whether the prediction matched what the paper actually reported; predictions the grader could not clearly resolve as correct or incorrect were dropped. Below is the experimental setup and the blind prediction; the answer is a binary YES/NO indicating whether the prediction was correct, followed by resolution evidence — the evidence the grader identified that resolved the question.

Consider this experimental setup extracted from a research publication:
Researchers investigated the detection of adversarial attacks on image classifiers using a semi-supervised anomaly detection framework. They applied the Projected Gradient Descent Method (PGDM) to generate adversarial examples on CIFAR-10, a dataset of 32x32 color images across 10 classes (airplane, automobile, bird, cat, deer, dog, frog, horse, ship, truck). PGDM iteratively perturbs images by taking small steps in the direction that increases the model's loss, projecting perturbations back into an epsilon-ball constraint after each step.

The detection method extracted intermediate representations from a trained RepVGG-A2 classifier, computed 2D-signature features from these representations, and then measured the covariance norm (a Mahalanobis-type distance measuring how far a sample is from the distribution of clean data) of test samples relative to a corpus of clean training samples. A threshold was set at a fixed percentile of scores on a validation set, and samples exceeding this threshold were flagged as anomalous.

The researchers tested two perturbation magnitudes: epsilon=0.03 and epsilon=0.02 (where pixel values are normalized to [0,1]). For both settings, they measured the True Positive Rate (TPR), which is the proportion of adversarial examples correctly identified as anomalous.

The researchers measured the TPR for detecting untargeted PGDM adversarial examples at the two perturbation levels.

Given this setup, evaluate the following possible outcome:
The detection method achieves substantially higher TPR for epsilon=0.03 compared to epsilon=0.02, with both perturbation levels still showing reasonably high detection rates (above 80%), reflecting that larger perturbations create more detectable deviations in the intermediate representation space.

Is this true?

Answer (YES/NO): YES